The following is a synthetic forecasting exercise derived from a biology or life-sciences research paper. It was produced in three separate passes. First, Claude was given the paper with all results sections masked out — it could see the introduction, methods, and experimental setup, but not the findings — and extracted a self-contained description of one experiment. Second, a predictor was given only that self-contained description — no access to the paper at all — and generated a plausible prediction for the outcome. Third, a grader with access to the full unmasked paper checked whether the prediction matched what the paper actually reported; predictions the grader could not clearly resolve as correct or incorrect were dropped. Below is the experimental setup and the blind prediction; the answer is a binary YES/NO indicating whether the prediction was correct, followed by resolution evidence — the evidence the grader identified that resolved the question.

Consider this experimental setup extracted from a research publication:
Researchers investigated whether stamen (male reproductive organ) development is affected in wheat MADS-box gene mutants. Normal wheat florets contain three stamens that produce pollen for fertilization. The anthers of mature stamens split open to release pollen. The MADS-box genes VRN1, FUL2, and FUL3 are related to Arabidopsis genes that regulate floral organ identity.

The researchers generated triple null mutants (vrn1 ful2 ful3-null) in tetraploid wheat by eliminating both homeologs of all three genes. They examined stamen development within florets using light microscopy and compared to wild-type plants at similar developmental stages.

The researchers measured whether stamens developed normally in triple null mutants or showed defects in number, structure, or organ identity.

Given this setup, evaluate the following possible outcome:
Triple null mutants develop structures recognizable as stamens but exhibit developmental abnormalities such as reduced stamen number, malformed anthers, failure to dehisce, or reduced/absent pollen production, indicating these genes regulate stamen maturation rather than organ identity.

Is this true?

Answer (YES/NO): NO